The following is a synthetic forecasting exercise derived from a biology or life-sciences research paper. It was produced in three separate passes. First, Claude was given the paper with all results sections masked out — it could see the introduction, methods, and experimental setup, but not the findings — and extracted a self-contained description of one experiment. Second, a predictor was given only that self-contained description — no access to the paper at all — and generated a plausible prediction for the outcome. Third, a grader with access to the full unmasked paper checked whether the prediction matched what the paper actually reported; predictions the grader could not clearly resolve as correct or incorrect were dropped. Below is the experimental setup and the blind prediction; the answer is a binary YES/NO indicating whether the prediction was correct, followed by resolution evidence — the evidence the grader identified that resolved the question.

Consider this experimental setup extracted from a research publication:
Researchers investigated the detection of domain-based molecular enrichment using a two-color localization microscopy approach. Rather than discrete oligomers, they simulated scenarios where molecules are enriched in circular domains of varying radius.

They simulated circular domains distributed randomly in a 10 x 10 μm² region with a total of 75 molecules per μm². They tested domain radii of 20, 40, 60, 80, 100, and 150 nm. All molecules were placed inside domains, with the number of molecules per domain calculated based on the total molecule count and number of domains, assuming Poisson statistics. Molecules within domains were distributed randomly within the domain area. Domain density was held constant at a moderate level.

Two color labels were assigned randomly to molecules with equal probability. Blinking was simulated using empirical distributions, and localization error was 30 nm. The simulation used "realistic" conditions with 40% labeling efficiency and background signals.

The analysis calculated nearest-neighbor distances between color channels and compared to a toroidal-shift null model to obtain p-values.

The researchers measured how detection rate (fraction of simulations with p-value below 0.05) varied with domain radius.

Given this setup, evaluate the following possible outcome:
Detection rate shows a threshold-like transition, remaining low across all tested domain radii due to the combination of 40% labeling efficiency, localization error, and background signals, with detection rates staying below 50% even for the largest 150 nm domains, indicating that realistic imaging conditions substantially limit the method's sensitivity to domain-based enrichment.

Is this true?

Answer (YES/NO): NO